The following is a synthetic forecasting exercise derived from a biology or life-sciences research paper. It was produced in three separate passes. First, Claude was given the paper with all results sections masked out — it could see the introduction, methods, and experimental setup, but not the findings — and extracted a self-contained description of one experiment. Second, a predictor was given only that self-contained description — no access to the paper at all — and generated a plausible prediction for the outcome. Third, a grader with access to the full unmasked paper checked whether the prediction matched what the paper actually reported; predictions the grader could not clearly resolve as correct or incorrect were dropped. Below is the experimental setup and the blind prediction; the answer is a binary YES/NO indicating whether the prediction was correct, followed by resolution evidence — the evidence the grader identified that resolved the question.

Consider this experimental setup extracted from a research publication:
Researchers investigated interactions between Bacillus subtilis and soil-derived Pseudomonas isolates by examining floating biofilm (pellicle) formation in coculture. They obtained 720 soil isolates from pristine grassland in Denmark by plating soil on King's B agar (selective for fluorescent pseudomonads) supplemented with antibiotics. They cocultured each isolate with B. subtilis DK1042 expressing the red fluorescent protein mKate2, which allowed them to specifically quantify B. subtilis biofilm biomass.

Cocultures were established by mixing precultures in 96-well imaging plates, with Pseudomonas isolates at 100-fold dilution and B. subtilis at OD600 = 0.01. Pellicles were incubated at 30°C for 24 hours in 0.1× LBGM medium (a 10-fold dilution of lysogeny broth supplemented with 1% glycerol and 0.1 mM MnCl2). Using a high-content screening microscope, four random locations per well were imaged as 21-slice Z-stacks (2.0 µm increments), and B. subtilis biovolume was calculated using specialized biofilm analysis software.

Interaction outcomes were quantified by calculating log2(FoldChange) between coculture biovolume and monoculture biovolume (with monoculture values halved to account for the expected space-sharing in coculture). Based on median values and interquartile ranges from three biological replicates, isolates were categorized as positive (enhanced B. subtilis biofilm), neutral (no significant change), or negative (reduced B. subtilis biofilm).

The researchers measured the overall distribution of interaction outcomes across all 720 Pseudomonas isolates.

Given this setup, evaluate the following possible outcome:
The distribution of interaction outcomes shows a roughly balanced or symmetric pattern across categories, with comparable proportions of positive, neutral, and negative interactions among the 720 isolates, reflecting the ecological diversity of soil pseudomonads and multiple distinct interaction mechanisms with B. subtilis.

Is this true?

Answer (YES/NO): NO